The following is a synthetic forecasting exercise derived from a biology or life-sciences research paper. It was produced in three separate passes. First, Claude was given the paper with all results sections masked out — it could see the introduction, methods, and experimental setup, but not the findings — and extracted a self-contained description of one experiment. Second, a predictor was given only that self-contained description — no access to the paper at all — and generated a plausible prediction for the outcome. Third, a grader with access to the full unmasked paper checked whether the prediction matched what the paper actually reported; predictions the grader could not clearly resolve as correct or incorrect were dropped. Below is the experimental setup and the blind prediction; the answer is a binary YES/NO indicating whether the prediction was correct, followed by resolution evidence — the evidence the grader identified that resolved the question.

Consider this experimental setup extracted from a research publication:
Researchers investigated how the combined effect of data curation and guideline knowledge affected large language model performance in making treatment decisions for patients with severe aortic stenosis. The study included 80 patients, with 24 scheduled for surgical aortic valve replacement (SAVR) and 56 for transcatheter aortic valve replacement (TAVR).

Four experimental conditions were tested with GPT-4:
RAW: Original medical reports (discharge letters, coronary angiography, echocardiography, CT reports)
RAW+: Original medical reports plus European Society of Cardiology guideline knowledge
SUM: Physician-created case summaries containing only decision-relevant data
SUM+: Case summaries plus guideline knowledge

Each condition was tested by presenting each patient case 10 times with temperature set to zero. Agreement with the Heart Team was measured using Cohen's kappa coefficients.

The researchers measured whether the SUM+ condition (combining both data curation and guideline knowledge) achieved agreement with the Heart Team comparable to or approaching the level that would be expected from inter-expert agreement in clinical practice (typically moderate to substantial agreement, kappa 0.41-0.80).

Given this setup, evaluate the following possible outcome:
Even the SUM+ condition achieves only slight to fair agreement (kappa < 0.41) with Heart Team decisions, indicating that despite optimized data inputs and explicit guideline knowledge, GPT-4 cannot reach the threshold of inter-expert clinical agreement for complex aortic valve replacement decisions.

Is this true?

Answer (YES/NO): NO